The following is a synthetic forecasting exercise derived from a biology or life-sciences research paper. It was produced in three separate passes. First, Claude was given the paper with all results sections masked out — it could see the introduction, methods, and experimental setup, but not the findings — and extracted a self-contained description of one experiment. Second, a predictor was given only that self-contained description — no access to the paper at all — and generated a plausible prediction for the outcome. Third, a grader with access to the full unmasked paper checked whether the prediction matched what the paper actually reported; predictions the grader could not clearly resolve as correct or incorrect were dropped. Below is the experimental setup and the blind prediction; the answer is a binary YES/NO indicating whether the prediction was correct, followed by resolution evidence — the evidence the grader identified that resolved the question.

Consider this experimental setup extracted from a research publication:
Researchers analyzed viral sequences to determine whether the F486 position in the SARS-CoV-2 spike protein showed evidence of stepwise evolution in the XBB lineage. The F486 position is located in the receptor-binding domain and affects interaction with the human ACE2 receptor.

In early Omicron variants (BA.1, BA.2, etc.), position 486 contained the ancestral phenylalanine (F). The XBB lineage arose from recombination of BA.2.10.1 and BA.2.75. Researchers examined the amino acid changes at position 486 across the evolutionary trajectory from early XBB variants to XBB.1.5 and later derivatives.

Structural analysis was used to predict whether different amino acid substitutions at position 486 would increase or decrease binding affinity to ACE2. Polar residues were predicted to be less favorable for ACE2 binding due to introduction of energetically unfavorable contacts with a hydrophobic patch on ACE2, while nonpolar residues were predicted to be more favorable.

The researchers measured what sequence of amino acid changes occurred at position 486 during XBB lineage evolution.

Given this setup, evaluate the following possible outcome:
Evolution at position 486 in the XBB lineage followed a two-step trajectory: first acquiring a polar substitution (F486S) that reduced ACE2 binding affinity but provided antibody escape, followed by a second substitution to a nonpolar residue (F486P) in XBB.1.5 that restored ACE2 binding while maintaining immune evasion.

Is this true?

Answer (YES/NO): YES